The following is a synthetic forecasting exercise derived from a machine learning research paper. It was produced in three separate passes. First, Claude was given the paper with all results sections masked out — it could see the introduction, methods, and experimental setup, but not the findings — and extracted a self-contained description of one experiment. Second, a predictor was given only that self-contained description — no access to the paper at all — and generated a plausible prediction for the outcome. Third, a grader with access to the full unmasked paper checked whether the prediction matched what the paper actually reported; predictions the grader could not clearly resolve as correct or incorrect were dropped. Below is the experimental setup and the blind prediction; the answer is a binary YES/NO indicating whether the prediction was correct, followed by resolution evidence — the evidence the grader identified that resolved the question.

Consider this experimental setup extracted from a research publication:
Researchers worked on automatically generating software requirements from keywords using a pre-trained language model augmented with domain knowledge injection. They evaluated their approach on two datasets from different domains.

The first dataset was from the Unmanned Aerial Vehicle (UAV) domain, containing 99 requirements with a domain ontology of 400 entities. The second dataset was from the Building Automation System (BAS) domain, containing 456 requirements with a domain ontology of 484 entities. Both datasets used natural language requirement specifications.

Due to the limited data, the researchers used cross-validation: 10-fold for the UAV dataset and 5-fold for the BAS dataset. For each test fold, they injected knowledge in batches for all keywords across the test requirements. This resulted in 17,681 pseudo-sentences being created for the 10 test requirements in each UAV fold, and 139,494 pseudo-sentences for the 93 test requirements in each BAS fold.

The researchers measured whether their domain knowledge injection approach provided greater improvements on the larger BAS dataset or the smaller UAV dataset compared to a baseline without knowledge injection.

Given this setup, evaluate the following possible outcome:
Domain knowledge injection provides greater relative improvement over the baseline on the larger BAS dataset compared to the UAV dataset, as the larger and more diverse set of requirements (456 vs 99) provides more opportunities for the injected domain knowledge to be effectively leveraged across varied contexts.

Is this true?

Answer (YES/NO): NO